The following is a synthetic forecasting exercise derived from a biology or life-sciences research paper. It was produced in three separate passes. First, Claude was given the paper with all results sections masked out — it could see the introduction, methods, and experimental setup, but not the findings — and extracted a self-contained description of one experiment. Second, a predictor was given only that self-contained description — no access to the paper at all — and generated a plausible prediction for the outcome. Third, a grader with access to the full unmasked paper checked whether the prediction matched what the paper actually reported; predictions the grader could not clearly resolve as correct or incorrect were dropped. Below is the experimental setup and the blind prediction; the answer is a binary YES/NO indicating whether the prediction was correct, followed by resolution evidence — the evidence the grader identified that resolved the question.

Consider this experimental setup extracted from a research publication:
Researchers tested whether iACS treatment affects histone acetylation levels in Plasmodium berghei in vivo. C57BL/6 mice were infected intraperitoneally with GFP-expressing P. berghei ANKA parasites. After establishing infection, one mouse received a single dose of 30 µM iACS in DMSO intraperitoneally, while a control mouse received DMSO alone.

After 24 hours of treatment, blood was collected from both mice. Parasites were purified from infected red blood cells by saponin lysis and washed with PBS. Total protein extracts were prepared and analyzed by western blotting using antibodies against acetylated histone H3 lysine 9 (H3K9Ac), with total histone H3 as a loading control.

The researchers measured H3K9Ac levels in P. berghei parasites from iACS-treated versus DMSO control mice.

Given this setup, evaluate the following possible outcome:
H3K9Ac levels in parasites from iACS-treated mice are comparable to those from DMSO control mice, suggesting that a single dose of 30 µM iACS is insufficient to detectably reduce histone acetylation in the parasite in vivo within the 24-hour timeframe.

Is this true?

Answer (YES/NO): NO